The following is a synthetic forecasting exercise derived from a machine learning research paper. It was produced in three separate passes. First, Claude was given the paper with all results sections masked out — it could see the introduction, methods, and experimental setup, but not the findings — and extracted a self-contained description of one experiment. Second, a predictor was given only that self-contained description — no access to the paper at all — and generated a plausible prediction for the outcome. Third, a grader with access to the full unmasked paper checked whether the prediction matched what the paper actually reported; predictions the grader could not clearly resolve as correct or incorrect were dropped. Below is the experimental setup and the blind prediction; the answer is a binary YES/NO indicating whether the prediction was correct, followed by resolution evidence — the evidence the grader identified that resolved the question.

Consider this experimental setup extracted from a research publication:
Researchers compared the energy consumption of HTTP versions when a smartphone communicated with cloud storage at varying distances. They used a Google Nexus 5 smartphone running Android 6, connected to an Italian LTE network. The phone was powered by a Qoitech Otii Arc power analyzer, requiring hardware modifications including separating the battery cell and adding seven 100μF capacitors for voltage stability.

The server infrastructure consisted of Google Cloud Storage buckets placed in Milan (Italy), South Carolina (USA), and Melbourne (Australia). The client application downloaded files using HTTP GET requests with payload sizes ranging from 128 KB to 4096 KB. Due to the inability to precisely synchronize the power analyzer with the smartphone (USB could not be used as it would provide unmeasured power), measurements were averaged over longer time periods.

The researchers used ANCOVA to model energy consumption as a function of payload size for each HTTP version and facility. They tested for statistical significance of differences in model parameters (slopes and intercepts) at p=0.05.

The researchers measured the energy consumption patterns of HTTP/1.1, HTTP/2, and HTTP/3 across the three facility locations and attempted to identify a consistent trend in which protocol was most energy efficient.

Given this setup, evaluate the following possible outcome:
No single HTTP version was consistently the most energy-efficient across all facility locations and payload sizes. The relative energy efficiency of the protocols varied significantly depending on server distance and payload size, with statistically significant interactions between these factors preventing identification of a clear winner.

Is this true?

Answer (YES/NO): YES